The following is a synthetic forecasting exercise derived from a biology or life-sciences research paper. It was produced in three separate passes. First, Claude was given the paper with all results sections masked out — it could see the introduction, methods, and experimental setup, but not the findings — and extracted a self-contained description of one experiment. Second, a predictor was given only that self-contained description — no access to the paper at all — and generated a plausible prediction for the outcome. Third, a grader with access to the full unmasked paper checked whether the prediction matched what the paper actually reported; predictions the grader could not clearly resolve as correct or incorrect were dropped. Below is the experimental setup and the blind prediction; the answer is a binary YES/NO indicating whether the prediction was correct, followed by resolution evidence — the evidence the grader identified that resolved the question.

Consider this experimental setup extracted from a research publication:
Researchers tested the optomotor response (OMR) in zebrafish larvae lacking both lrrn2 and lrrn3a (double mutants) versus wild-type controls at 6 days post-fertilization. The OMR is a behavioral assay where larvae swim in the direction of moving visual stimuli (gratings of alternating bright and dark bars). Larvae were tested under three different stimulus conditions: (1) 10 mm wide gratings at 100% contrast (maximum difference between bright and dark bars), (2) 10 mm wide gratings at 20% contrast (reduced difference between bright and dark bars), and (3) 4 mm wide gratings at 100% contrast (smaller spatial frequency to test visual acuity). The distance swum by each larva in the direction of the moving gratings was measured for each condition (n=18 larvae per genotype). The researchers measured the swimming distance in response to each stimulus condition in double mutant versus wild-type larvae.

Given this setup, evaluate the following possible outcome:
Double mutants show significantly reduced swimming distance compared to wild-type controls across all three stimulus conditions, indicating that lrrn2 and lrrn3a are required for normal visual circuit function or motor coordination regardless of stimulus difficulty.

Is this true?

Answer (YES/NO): NO